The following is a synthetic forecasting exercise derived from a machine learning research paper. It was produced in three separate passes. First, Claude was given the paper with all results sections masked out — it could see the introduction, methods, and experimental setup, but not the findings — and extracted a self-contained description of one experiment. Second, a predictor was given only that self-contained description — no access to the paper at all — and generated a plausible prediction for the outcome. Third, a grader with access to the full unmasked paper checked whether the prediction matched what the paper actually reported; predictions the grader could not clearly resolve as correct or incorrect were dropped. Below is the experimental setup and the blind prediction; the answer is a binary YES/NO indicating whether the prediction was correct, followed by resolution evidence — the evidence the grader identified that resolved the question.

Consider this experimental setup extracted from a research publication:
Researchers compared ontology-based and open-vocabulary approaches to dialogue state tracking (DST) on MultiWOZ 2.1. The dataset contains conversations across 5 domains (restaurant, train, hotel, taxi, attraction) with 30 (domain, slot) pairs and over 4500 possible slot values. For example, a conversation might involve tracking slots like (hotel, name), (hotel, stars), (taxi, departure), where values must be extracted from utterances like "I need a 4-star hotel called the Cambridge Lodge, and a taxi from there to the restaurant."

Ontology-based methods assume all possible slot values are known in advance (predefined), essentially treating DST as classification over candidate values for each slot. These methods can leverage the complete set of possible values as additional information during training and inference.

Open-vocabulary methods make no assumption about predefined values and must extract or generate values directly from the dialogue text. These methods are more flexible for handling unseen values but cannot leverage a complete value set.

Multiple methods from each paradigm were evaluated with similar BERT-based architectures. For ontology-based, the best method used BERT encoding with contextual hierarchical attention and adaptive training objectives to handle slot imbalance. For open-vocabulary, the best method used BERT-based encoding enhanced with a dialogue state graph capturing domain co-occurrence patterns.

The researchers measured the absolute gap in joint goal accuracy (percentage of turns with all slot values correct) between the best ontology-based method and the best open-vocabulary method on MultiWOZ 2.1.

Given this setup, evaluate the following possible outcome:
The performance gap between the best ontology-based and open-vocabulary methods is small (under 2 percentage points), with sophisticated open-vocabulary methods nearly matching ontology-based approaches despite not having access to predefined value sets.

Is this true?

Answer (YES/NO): NO